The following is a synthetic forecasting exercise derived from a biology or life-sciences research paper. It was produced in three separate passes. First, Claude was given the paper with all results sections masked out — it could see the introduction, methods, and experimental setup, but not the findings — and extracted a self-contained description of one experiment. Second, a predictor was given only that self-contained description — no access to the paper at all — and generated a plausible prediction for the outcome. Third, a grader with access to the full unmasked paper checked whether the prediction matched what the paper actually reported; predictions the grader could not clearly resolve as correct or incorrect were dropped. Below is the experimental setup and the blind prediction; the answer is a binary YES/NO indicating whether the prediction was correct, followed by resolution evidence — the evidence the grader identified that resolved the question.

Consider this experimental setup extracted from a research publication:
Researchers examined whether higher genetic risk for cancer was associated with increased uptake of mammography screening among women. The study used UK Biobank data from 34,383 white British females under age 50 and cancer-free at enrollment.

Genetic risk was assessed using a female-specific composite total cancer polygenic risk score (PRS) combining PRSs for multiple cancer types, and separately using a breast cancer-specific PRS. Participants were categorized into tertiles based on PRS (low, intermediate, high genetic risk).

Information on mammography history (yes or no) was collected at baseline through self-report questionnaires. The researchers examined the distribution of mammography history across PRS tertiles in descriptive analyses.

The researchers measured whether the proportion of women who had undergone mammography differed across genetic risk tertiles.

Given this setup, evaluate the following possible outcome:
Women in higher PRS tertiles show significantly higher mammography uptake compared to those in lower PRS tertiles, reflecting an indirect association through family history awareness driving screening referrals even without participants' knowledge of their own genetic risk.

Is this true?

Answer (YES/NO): YES